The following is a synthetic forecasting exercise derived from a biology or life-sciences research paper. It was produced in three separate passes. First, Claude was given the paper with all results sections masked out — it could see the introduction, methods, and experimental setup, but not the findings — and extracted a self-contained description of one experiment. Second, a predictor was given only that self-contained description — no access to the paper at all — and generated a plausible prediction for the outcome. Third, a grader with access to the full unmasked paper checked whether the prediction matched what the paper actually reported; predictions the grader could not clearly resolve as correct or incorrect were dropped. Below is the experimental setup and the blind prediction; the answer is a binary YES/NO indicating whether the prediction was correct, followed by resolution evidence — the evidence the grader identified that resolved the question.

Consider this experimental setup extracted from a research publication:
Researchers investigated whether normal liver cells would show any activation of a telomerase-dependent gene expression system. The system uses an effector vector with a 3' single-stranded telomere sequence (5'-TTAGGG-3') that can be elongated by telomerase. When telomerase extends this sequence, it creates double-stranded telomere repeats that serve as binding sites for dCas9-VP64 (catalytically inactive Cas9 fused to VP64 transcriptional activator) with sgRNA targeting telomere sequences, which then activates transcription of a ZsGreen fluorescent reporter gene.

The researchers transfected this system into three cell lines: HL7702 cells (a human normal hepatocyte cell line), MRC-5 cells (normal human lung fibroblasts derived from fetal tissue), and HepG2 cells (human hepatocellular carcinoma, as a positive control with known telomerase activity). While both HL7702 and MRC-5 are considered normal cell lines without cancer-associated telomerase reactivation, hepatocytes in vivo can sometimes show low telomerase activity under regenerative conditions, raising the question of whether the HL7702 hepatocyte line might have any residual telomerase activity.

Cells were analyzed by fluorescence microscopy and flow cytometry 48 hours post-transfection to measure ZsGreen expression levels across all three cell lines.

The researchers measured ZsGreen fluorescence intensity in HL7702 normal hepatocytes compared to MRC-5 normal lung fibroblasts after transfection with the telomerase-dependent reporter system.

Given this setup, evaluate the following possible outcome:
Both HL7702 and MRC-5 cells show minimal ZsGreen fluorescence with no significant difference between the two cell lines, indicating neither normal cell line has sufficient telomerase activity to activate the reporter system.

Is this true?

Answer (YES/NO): YES